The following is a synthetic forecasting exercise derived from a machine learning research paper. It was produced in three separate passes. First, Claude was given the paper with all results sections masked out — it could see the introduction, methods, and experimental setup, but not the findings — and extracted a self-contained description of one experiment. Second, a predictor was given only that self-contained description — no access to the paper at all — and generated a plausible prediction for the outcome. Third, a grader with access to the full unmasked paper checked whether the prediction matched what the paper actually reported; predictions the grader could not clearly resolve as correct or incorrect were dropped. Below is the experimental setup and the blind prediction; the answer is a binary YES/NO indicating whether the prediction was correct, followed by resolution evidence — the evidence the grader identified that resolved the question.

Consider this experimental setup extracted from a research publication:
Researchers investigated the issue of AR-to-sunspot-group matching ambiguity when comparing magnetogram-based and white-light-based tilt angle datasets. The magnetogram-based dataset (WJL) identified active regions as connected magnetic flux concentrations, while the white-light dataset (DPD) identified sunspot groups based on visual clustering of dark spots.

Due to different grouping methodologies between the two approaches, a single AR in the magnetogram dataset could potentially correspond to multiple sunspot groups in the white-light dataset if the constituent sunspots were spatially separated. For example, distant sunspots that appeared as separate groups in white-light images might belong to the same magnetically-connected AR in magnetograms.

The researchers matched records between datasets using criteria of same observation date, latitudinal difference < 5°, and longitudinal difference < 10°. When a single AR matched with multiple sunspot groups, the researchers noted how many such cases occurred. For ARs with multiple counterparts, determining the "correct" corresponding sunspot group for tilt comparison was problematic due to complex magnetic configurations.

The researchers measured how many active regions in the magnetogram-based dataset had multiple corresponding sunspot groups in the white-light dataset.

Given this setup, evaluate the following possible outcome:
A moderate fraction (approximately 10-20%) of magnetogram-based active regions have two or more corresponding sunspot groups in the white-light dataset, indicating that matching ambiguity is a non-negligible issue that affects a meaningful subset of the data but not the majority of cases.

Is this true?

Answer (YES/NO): NO